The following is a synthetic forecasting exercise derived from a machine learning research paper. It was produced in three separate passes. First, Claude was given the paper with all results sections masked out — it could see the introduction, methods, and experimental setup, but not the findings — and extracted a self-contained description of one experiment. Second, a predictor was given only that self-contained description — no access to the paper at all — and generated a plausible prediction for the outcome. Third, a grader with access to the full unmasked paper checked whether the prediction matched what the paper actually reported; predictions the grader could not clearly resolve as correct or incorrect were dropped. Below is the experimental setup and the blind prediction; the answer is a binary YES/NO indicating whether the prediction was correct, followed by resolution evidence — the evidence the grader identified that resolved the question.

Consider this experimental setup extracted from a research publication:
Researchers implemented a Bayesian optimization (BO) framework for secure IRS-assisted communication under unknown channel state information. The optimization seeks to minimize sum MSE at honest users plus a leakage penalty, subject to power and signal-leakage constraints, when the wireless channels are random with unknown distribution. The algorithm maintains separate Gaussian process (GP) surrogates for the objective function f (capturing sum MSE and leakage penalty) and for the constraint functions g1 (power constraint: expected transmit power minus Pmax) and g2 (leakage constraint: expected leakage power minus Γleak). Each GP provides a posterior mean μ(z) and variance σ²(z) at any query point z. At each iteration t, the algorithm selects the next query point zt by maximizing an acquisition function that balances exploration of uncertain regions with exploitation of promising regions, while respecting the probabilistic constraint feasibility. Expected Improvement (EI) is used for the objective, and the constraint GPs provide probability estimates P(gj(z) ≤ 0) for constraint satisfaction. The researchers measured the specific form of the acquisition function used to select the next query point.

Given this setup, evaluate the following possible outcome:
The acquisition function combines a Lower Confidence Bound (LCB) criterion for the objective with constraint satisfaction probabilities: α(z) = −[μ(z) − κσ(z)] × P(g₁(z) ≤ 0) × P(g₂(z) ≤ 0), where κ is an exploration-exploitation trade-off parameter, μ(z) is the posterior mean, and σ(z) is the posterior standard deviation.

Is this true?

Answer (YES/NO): NO